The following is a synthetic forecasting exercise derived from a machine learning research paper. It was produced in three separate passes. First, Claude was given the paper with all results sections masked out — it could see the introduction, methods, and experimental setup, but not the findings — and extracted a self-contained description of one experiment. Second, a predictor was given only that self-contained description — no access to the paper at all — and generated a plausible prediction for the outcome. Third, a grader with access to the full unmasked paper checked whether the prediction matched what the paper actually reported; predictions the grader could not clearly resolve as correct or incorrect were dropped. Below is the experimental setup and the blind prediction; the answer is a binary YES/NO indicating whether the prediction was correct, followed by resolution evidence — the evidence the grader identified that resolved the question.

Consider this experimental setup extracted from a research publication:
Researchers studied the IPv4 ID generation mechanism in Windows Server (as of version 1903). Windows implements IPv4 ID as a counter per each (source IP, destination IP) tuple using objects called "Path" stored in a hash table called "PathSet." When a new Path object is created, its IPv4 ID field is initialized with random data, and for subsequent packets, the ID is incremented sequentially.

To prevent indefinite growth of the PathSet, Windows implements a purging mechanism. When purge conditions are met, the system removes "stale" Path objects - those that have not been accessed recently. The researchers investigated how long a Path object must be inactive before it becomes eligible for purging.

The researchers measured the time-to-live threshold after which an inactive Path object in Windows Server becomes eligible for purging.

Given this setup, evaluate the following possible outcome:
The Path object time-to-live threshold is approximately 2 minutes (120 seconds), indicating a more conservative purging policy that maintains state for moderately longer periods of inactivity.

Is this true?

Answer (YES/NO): NO